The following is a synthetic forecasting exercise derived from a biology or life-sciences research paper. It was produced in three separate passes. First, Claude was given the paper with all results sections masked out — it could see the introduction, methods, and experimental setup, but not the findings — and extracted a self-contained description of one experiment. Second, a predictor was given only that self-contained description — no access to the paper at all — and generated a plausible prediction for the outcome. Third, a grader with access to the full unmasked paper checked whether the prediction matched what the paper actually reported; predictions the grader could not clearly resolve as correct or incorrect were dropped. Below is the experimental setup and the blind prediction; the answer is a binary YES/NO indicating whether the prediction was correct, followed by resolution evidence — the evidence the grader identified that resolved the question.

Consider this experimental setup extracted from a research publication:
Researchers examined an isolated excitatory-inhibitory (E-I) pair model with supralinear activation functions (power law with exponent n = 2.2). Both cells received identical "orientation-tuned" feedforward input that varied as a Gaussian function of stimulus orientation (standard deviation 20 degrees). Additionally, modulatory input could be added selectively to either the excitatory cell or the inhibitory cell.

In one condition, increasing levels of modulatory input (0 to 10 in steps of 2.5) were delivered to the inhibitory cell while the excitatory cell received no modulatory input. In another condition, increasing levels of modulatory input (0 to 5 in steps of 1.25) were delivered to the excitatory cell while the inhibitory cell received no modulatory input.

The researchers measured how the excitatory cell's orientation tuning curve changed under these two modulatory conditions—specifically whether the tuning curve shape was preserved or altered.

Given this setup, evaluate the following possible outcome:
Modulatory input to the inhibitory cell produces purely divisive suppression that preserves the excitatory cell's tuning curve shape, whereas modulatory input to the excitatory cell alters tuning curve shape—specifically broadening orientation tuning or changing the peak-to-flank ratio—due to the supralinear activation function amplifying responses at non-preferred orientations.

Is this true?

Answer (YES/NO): NO